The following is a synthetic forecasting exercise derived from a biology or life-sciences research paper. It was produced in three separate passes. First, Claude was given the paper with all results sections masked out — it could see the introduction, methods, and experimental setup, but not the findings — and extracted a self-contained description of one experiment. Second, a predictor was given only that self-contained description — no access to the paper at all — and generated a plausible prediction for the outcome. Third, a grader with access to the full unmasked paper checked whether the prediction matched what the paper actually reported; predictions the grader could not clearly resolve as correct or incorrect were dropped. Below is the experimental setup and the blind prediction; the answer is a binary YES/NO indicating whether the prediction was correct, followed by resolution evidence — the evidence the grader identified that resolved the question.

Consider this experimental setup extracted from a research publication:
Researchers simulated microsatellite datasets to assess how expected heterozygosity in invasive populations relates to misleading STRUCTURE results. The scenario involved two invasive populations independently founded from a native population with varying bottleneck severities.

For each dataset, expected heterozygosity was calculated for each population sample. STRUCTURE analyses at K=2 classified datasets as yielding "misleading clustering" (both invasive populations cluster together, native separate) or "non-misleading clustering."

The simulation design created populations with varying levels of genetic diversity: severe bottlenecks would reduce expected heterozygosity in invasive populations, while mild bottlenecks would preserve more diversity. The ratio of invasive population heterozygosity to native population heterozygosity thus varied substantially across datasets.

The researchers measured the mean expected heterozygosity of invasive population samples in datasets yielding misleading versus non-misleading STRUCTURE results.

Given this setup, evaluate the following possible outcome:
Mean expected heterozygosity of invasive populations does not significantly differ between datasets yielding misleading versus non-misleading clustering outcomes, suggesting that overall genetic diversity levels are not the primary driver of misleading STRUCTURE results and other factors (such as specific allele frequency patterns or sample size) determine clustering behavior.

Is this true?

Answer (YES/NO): NO